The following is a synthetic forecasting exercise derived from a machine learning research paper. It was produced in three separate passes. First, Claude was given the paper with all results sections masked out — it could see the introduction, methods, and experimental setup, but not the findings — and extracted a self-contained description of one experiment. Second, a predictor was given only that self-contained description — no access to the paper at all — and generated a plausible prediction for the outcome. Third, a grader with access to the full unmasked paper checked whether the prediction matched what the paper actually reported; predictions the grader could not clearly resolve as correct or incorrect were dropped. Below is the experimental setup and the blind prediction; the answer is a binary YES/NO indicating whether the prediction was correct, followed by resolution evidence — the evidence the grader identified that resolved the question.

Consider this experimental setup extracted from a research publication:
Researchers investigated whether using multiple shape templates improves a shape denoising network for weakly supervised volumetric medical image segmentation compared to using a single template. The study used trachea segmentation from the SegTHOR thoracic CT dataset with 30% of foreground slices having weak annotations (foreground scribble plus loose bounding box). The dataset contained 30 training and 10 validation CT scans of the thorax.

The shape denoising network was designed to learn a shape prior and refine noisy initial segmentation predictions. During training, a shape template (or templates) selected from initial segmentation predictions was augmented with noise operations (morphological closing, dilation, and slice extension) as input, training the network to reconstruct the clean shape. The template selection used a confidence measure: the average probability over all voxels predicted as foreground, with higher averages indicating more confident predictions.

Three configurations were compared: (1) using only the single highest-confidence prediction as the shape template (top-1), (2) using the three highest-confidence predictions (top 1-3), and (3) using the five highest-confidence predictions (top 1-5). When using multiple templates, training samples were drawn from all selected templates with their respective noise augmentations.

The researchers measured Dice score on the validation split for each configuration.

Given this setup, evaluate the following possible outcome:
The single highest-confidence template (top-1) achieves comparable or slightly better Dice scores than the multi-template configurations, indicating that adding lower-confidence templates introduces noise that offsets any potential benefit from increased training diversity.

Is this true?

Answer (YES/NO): YES